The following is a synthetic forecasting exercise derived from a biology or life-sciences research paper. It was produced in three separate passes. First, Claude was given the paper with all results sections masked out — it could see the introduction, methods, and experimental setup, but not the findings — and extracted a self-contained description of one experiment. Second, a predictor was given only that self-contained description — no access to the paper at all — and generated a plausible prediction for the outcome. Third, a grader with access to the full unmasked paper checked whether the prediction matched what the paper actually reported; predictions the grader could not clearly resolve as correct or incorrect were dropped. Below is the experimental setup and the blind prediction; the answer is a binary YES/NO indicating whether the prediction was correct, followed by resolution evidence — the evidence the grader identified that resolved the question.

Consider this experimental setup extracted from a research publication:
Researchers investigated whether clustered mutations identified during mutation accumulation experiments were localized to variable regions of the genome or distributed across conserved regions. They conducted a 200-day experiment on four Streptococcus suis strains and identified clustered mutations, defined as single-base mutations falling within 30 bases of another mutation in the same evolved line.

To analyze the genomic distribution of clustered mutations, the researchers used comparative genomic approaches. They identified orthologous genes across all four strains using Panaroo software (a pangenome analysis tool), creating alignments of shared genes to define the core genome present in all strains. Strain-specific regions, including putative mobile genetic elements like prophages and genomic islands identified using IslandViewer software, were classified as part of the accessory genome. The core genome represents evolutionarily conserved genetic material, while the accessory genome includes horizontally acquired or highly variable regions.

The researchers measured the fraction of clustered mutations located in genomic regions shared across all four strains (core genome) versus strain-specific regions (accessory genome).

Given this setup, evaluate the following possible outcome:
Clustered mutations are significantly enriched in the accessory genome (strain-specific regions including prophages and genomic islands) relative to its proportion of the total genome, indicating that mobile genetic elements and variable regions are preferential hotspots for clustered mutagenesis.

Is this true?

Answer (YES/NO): YES